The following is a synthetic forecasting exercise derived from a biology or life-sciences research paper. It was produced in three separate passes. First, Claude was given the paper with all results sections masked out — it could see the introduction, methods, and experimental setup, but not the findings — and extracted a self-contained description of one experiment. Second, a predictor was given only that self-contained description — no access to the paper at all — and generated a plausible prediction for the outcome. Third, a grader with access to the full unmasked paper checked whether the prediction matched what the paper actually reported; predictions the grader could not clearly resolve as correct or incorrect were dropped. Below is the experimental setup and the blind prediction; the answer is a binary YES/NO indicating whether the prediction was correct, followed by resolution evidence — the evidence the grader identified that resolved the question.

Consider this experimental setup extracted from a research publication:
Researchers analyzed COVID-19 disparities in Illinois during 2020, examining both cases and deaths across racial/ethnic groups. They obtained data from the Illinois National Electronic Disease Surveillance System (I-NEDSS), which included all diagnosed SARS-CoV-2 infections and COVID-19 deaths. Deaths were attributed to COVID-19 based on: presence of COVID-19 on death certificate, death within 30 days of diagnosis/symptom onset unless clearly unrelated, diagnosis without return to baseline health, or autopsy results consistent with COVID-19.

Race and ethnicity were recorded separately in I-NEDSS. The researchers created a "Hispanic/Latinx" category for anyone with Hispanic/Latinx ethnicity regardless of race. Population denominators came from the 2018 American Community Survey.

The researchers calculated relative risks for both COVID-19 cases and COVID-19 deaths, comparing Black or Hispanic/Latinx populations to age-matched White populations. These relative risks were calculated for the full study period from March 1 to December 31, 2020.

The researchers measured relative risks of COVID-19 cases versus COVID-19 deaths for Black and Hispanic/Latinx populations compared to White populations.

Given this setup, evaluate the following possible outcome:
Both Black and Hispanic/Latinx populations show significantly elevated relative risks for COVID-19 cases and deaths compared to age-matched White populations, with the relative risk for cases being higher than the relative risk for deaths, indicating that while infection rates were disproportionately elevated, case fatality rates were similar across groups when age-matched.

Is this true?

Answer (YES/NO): NO